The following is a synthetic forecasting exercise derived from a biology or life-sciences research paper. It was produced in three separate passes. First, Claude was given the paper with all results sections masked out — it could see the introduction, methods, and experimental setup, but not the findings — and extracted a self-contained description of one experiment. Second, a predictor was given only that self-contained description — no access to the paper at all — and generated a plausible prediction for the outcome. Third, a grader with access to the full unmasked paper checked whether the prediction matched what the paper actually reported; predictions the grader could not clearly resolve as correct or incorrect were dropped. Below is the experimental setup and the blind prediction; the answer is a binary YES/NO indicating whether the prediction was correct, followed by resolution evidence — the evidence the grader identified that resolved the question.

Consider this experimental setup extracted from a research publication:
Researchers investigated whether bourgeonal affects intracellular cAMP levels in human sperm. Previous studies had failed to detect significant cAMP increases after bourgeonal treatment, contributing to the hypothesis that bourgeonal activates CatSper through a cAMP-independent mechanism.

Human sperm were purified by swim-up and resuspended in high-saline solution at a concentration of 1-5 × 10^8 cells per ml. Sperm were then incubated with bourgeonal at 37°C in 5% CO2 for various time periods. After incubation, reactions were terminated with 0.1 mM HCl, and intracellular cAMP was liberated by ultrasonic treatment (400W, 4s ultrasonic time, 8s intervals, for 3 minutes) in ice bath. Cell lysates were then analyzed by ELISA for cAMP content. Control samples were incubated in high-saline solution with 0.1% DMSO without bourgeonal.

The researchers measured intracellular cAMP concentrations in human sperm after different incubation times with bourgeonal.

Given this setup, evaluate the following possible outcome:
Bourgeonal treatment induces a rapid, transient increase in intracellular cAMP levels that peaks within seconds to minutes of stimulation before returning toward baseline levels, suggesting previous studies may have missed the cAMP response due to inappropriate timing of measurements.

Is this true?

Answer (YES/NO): YES